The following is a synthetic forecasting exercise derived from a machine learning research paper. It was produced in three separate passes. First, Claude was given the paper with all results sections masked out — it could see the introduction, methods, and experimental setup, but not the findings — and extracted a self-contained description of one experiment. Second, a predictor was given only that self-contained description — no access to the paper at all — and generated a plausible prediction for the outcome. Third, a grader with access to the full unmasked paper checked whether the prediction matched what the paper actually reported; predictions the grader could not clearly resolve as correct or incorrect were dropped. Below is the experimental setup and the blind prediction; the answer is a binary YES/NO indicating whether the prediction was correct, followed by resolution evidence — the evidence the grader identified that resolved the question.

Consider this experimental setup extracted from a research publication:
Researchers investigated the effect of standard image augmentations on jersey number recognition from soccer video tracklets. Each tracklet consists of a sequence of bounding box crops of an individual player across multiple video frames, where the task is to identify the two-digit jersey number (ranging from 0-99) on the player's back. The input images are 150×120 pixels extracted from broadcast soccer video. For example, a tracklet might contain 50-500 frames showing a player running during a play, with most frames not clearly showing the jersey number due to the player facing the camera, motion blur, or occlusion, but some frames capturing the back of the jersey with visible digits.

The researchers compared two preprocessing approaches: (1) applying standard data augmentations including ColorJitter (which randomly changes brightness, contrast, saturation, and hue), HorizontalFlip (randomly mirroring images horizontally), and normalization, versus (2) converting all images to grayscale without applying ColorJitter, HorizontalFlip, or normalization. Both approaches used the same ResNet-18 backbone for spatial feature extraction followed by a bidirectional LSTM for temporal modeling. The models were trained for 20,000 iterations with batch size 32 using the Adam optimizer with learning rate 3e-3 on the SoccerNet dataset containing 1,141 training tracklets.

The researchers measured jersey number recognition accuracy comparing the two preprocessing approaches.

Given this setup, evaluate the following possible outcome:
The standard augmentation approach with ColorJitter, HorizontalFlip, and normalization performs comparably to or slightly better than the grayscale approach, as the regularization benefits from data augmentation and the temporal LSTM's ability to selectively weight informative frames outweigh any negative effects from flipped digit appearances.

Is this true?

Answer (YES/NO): NO